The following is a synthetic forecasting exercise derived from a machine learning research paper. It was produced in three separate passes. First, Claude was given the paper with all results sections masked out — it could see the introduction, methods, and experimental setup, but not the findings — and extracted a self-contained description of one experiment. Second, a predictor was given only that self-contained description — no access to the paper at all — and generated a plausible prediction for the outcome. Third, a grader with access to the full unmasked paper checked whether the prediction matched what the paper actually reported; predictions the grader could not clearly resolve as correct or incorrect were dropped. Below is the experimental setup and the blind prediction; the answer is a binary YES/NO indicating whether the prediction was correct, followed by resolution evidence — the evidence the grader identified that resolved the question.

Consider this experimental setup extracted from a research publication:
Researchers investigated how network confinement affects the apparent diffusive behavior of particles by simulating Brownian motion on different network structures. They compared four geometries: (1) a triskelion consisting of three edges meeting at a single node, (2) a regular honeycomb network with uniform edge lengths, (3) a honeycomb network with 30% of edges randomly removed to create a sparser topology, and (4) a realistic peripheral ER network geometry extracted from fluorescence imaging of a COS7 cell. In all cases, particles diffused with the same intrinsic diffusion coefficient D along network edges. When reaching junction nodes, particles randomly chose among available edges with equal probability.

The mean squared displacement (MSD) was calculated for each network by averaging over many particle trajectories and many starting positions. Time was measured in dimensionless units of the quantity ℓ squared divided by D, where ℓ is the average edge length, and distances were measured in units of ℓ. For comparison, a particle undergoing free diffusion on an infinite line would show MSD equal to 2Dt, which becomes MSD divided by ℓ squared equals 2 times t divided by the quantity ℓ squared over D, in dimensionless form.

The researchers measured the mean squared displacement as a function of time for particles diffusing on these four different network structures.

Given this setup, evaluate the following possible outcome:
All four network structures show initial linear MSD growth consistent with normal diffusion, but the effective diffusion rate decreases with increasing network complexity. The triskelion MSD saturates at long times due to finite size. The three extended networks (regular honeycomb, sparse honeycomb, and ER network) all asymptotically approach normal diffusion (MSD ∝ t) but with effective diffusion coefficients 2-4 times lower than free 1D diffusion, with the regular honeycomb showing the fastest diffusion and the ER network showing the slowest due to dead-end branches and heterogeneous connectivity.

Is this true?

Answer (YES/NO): NO